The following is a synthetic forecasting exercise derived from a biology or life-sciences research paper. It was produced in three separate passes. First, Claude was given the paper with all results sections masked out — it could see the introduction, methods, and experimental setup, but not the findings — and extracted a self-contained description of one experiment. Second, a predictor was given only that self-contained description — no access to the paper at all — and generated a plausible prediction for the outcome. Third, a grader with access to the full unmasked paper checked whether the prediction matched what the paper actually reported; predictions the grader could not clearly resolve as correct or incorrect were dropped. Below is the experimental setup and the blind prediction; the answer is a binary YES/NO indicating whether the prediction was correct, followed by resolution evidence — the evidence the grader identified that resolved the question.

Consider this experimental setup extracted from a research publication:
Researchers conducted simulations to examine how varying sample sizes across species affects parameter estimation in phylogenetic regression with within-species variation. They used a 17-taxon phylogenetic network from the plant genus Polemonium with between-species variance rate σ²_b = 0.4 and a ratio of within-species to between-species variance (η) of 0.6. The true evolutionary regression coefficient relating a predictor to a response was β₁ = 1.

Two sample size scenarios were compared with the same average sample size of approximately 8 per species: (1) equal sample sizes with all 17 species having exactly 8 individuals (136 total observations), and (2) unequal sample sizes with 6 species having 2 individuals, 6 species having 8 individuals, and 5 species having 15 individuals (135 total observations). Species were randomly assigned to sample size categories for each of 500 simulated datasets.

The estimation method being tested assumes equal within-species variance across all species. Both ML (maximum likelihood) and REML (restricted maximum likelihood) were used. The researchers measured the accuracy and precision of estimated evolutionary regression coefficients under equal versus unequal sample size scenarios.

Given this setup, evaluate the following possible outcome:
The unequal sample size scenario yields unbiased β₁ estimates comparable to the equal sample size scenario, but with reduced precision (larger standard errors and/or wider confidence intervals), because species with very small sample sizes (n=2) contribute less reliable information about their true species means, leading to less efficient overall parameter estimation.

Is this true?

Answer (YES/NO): NO